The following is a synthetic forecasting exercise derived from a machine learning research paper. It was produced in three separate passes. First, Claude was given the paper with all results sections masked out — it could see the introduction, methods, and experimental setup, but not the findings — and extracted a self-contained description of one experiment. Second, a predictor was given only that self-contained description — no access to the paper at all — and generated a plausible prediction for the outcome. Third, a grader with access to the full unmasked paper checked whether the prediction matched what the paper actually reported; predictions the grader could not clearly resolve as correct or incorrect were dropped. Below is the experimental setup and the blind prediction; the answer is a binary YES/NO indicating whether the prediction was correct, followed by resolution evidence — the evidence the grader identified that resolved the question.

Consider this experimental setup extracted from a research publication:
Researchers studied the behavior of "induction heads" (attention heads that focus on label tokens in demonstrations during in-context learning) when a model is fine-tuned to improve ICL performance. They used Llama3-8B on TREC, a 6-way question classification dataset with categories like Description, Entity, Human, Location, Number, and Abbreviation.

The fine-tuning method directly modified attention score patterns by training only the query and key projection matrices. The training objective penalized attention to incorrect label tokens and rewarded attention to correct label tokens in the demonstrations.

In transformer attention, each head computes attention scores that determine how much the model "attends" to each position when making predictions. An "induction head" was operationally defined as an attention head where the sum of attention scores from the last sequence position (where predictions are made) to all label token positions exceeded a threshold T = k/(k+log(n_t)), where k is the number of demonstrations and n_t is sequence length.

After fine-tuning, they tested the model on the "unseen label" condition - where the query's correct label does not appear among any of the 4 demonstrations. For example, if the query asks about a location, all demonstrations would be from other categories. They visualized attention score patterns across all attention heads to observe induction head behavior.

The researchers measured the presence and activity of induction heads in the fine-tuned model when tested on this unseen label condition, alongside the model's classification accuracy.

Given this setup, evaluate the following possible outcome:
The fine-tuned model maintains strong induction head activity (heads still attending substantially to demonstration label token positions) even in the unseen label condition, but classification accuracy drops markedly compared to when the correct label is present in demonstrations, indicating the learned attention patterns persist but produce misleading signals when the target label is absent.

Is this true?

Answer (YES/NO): NO